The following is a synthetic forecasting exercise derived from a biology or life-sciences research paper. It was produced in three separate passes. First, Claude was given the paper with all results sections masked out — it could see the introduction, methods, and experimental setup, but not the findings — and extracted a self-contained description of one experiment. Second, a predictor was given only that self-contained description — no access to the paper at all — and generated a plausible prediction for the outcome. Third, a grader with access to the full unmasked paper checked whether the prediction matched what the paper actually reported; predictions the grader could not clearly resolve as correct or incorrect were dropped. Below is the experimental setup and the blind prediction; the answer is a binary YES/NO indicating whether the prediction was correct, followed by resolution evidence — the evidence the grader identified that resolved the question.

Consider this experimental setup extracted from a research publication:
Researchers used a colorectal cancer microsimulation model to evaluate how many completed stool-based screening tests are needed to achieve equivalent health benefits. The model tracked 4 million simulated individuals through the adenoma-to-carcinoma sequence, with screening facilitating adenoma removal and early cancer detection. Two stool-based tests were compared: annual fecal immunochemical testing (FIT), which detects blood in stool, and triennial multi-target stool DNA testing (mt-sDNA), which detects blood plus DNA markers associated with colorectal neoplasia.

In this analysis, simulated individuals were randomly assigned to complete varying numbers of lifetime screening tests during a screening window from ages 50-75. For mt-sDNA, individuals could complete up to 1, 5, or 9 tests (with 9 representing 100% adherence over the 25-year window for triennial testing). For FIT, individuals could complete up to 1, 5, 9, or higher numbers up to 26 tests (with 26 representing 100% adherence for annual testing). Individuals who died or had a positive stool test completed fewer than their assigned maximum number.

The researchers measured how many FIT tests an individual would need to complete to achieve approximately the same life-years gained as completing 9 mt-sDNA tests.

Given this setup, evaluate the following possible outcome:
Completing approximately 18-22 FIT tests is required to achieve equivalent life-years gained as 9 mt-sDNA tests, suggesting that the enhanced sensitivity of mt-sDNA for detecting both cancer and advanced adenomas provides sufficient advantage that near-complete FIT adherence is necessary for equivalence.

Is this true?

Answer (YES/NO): YES